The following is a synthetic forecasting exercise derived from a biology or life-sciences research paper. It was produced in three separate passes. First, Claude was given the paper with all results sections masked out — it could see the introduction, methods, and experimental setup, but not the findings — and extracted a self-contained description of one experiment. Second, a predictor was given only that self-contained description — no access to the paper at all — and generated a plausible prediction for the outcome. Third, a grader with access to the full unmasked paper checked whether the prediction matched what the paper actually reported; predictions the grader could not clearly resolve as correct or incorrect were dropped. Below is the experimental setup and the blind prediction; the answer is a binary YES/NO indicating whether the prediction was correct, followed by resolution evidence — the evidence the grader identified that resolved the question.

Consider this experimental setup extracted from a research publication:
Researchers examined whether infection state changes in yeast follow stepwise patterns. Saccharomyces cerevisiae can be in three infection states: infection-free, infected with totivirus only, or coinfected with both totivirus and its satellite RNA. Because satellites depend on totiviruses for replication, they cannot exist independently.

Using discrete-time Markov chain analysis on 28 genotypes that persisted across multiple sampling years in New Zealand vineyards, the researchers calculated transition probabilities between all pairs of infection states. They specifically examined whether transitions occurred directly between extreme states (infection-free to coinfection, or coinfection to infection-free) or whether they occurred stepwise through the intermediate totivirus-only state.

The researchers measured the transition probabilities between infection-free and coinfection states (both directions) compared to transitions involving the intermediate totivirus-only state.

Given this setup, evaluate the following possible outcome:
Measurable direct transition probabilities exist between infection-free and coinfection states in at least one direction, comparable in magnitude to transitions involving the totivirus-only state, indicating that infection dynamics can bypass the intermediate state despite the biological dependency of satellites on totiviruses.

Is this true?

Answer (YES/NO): NO